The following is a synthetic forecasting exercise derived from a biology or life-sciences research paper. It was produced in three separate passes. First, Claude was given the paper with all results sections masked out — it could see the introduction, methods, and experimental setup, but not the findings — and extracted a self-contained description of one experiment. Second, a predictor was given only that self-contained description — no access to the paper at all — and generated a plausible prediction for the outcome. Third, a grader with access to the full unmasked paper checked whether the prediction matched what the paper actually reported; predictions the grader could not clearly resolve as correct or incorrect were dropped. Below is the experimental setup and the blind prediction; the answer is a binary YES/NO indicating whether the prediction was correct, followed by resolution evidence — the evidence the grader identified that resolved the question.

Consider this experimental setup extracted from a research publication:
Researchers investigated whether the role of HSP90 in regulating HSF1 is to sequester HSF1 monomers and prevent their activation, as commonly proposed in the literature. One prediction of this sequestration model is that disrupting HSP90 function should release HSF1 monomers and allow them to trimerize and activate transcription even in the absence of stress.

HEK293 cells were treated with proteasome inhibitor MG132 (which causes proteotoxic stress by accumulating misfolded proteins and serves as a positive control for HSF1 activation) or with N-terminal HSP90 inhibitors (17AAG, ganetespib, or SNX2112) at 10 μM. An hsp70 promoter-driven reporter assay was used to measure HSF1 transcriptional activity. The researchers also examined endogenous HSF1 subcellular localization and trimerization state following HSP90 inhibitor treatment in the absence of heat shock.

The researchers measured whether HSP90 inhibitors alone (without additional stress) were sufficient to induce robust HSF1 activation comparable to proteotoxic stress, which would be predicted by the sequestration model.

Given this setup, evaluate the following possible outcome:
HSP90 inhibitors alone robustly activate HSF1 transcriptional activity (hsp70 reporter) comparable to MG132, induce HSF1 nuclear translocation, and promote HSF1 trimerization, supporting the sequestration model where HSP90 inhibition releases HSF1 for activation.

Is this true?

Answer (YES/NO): NO